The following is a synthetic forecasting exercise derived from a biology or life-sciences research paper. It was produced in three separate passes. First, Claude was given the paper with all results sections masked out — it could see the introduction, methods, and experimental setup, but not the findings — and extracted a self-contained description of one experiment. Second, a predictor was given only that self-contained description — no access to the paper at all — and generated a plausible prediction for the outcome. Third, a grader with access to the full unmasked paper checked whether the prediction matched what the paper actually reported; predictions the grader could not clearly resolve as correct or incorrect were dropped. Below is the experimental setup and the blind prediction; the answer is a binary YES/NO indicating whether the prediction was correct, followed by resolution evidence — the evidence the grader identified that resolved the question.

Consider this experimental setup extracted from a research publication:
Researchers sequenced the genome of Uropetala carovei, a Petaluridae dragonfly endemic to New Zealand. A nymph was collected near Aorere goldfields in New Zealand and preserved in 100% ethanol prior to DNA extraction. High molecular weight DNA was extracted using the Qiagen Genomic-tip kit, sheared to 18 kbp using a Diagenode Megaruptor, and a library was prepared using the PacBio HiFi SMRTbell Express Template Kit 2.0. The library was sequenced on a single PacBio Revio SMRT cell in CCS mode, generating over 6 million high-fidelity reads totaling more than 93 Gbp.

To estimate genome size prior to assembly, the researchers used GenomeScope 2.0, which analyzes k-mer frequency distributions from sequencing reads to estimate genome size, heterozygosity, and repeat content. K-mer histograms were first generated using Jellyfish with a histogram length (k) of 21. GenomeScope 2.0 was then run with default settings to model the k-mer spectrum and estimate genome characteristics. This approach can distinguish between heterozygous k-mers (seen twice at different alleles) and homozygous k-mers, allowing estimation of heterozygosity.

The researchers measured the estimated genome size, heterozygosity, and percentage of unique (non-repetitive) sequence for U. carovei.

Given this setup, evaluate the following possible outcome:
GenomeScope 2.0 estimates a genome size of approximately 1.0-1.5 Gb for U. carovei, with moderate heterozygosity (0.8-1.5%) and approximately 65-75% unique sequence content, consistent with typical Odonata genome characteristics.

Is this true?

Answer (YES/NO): YES